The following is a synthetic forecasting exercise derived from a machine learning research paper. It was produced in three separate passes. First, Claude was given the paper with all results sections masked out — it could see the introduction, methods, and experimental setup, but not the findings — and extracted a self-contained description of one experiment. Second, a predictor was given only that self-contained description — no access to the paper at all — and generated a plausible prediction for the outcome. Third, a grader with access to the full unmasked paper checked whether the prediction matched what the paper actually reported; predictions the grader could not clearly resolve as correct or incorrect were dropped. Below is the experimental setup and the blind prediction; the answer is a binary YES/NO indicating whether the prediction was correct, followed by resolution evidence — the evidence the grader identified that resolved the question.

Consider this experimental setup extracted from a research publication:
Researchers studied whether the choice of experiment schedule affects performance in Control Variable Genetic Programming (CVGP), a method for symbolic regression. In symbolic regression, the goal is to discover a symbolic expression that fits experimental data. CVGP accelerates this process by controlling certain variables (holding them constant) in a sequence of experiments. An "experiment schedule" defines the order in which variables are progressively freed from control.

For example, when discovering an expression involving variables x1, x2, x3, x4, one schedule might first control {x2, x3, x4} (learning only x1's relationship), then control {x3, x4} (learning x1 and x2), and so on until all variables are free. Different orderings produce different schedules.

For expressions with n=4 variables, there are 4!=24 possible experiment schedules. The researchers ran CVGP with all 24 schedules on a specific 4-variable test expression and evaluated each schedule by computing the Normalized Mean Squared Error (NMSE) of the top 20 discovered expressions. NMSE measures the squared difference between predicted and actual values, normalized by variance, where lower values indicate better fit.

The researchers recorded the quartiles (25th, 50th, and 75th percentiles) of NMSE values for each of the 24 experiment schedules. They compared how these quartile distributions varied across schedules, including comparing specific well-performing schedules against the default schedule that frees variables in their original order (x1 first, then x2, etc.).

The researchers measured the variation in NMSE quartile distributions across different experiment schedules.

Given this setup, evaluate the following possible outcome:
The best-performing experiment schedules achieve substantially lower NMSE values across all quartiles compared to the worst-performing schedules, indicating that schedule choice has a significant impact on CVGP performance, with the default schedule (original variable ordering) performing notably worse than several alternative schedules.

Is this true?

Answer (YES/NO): YES